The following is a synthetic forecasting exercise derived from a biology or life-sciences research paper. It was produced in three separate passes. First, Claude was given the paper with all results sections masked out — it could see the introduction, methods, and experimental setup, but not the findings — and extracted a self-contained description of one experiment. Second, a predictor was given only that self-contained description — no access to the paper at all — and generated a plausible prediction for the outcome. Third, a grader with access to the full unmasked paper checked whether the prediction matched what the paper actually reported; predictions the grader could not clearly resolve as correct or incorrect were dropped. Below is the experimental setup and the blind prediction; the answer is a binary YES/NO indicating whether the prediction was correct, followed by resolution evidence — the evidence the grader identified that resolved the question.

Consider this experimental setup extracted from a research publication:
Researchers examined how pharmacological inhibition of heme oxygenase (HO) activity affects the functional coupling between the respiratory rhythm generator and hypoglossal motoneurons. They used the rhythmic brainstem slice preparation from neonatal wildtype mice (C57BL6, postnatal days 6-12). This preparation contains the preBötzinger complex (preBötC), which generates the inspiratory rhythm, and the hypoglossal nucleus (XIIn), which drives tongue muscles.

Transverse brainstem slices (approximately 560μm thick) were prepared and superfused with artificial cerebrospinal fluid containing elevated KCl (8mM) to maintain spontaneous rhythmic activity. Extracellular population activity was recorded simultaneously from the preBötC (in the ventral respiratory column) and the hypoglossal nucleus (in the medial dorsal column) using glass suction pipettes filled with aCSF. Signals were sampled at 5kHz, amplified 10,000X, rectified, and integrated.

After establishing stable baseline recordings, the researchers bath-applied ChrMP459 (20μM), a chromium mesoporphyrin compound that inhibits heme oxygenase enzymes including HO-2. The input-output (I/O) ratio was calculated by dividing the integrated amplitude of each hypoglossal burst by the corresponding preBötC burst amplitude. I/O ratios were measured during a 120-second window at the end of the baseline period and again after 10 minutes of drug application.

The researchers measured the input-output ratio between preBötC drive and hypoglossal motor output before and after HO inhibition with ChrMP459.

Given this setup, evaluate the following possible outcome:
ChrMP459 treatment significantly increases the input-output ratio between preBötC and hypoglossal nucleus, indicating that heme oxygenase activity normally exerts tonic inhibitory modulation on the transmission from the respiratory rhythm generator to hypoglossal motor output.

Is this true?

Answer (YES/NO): NO